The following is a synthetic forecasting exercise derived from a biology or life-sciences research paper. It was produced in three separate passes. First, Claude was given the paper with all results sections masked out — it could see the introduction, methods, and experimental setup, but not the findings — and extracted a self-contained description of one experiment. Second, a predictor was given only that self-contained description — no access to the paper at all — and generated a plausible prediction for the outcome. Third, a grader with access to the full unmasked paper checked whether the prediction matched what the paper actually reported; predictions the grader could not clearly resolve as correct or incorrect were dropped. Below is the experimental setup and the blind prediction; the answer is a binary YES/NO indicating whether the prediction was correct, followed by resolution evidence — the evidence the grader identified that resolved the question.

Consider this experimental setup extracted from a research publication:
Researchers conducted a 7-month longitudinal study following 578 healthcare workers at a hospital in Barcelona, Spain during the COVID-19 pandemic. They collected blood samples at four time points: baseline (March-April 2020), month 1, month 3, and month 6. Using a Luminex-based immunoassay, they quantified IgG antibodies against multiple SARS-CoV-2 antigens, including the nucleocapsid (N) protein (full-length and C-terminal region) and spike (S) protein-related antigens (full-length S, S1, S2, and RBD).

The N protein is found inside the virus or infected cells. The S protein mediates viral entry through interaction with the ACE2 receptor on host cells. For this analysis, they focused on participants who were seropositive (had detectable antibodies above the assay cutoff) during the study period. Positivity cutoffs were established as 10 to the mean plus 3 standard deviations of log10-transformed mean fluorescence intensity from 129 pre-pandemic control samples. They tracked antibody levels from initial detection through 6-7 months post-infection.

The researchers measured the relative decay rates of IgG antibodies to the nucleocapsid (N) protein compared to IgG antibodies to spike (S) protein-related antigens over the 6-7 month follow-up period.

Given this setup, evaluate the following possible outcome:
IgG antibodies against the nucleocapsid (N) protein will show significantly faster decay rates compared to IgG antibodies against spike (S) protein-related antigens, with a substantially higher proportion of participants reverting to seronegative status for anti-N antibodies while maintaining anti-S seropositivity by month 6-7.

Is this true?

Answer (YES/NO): YES